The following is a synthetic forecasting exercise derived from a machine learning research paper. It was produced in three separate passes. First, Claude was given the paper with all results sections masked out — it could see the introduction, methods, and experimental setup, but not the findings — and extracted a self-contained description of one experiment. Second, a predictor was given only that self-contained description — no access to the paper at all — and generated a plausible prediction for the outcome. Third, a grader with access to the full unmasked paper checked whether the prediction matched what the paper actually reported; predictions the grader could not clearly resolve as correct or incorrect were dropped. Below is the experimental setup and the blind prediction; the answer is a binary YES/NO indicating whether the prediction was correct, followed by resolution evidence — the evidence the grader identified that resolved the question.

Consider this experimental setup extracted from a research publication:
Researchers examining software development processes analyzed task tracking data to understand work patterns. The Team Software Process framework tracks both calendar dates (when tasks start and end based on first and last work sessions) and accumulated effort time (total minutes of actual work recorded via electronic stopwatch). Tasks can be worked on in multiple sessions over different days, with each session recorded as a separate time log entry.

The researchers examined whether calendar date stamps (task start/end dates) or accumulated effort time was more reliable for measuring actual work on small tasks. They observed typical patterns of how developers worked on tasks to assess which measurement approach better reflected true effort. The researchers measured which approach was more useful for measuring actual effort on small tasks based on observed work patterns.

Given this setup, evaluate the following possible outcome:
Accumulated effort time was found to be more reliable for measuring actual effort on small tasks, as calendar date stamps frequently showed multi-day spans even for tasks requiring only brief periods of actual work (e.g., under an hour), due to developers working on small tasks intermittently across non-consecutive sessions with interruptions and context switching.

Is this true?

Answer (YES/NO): YES